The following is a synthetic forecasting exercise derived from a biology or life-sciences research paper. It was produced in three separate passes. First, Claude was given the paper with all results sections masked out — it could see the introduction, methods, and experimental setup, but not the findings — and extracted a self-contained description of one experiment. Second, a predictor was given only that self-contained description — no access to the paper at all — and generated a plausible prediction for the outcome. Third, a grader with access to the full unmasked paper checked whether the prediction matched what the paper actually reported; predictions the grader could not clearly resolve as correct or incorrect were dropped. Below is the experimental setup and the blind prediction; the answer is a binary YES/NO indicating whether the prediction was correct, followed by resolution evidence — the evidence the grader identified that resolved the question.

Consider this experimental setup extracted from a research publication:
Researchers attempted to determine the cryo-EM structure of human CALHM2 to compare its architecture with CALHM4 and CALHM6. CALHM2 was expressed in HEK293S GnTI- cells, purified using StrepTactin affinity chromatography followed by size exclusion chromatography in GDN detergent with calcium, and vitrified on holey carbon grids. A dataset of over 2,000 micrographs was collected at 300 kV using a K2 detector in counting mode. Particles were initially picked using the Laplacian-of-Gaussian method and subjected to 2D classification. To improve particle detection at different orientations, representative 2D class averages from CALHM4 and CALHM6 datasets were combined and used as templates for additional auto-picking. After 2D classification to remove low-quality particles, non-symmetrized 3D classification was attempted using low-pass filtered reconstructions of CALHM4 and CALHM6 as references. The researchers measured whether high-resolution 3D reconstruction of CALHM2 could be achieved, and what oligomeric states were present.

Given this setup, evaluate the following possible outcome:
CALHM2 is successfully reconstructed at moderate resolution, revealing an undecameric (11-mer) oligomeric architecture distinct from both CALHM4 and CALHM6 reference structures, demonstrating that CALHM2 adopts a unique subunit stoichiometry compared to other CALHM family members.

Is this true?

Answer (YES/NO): NO